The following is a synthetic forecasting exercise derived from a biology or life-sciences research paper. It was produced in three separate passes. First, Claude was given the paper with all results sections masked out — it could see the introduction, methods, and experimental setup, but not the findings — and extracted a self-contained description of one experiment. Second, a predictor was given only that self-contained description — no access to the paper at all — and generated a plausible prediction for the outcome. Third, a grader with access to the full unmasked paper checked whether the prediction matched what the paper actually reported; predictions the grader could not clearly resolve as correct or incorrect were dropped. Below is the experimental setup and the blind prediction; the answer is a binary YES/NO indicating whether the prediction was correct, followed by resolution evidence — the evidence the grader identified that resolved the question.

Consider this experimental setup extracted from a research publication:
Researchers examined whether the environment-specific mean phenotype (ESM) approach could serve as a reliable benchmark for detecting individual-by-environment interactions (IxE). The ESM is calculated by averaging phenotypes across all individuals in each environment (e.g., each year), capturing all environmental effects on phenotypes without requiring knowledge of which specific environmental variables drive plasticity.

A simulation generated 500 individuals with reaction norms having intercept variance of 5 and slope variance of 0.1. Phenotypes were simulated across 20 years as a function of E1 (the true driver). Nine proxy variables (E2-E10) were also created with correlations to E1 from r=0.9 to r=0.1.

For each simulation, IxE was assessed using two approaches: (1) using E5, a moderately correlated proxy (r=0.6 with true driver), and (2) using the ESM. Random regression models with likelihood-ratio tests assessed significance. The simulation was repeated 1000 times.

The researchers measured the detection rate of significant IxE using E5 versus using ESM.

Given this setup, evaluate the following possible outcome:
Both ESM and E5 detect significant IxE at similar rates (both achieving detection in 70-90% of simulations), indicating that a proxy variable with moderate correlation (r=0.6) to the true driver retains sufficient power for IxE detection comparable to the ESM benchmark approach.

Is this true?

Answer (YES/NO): NO